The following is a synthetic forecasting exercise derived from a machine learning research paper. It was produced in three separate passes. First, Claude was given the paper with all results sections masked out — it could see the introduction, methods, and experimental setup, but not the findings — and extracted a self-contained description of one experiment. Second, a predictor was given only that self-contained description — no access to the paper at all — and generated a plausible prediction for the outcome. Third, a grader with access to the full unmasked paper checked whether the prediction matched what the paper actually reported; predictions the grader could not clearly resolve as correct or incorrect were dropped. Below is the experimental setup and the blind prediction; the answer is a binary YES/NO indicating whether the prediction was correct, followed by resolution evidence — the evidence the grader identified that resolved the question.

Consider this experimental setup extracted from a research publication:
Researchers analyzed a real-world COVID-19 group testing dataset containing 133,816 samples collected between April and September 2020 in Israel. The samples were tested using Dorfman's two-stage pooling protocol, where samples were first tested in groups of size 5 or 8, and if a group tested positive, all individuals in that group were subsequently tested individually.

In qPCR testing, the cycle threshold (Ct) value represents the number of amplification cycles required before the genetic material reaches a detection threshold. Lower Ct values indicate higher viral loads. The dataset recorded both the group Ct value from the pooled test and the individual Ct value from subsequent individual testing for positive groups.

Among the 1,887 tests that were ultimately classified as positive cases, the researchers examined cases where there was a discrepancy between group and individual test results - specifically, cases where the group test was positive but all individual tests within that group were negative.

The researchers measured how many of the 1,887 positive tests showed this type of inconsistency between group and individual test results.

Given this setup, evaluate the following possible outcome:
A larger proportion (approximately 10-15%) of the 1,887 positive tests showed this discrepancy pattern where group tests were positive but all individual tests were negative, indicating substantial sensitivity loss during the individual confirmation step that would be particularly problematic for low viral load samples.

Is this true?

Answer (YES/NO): NO